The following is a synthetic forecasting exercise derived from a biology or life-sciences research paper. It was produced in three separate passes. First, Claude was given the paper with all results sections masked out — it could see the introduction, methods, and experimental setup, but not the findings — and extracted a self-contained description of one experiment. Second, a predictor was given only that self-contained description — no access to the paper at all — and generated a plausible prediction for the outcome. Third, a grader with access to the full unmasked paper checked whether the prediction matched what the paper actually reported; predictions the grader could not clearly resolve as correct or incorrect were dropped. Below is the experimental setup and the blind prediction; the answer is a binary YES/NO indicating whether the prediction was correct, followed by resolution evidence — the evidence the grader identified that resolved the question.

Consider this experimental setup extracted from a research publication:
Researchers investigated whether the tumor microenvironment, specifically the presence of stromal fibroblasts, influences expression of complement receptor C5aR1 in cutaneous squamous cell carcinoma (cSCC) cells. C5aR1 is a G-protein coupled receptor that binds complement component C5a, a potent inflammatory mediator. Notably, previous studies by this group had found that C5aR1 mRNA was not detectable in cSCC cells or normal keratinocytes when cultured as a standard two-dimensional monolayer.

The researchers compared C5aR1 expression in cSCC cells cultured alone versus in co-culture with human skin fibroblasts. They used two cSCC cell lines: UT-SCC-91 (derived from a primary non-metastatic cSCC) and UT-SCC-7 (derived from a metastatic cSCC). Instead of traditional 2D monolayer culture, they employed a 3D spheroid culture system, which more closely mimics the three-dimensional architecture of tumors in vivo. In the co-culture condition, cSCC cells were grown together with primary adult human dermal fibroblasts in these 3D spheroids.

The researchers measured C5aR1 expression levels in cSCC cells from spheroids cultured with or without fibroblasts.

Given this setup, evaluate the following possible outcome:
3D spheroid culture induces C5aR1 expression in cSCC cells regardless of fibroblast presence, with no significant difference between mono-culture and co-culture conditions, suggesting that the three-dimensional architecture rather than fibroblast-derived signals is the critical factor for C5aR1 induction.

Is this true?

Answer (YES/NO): NO